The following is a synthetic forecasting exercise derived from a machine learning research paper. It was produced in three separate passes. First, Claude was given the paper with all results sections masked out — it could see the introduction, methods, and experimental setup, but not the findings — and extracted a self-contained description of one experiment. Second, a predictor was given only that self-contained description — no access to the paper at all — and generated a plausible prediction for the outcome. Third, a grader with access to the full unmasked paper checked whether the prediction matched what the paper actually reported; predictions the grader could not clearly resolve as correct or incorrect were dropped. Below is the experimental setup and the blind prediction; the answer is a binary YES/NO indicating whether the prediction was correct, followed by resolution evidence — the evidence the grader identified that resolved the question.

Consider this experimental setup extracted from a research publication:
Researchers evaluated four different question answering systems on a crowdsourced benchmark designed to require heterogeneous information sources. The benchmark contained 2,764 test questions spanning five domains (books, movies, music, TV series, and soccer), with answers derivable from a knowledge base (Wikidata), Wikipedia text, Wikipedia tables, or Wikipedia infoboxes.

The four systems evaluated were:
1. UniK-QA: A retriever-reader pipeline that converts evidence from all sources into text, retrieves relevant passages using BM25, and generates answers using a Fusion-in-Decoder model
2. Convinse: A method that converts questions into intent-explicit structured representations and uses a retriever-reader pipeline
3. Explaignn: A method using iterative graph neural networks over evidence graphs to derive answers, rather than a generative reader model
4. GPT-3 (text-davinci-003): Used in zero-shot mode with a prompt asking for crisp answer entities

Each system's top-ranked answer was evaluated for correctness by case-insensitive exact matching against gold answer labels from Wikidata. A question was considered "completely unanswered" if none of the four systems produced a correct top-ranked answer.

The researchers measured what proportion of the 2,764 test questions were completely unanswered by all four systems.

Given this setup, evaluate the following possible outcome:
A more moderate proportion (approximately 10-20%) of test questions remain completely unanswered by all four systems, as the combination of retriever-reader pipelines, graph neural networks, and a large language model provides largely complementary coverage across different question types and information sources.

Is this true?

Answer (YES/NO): NO